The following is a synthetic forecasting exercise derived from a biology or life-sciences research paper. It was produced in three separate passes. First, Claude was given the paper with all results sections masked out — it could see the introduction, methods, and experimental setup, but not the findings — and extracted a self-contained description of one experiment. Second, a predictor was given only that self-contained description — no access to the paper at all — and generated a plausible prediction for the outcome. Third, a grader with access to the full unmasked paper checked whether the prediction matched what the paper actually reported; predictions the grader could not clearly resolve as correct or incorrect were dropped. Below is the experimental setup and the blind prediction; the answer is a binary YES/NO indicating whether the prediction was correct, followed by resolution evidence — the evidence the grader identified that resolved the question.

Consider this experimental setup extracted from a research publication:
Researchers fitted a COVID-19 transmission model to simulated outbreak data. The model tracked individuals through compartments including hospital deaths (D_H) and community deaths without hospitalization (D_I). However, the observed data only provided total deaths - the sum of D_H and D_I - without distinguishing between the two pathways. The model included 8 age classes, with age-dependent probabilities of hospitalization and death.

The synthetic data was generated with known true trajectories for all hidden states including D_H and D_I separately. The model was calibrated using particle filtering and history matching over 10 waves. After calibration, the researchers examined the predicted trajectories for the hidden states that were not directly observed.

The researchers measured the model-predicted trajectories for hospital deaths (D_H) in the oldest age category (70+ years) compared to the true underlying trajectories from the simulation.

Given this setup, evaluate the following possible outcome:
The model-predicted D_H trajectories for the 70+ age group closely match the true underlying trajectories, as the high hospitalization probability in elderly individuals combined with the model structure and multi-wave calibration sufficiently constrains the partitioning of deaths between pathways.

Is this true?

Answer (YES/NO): NO